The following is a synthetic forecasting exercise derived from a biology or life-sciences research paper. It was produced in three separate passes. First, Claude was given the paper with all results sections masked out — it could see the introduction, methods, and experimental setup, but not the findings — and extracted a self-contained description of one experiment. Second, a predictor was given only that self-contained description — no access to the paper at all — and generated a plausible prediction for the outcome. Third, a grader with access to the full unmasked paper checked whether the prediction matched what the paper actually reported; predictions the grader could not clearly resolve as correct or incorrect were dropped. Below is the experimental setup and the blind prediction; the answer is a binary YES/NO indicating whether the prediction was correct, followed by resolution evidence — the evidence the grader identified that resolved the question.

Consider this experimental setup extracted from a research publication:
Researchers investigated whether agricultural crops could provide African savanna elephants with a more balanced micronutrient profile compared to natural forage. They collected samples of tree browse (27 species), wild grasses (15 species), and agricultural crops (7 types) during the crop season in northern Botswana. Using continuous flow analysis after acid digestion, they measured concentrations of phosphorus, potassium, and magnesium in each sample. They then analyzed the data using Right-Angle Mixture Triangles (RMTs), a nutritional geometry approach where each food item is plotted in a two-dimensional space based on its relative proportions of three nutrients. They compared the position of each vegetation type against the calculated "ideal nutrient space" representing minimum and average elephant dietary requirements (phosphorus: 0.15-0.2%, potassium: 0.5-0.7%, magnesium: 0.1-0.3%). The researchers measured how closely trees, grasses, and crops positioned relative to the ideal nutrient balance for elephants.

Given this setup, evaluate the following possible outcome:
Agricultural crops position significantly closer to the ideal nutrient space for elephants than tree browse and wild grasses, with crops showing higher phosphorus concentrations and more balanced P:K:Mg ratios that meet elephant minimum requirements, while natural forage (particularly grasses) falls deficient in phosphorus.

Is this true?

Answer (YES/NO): NO